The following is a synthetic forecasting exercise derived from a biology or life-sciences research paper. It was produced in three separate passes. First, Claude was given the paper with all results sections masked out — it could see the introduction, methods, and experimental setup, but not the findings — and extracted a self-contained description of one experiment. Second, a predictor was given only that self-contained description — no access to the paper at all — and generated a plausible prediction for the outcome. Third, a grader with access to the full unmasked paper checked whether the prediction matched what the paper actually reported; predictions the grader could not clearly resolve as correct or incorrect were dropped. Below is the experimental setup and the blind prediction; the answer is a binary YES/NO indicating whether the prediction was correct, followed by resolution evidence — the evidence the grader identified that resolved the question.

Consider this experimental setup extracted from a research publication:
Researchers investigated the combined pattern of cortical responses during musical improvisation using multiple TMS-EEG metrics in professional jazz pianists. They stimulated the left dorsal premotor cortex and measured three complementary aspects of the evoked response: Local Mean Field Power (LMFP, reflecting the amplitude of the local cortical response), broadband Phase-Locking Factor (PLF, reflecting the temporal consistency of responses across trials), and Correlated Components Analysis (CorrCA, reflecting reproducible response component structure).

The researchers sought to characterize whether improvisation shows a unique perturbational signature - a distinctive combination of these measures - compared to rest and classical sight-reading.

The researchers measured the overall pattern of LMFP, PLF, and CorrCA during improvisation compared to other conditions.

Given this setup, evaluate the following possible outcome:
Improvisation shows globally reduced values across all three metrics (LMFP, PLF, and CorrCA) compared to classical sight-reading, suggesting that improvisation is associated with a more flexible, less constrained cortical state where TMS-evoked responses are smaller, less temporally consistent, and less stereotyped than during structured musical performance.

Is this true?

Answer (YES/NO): YES